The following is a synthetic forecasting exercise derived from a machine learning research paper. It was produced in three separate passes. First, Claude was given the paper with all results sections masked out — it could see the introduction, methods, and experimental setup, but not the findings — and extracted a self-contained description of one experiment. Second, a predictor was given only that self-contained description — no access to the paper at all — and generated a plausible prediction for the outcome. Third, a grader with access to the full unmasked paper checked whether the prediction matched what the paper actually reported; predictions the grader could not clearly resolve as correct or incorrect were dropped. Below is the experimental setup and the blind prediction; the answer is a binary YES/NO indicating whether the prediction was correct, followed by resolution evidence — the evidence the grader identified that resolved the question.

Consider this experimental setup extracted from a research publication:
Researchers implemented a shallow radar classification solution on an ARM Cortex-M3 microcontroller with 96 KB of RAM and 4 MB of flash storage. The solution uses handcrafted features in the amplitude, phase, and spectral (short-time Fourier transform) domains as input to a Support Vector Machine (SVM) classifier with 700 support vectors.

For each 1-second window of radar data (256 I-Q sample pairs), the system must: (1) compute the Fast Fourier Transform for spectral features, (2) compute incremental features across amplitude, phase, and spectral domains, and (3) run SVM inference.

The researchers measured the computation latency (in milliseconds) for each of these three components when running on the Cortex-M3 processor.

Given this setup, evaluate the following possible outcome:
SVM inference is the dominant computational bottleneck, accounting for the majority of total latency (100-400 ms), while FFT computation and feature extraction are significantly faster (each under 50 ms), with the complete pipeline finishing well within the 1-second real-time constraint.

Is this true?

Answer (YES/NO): NO